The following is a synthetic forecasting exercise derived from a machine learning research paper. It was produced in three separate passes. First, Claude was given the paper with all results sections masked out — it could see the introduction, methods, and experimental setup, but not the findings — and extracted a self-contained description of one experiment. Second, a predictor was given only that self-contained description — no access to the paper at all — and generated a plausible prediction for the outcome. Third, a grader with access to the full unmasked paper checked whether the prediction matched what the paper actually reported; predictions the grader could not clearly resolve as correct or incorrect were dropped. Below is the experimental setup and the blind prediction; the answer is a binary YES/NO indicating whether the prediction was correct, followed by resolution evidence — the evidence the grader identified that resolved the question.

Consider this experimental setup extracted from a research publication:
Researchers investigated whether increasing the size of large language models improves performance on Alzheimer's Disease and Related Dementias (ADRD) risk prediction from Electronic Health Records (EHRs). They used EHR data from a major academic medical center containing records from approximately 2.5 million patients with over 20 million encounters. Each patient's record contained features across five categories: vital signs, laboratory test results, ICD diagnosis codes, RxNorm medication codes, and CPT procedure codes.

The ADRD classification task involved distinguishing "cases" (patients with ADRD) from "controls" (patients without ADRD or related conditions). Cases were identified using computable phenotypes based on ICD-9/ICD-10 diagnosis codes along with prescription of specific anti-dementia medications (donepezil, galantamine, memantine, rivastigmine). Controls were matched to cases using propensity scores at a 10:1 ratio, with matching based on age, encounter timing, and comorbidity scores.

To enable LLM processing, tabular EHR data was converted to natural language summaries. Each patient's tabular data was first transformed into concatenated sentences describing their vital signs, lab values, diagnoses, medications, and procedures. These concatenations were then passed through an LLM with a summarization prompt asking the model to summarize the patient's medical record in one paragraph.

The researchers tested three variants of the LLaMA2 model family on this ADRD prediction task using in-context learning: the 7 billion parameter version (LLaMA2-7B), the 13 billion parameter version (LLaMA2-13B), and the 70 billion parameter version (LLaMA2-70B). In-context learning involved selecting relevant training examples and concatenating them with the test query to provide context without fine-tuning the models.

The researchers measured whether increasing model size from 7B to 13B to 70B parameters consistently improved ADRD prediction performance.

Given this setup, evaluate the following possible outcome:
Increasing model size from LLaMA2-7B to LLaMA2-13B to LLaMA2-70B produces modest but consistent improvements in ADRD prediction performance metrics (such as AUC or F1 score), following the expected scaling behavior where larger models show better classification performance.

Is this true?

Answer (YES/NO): NO